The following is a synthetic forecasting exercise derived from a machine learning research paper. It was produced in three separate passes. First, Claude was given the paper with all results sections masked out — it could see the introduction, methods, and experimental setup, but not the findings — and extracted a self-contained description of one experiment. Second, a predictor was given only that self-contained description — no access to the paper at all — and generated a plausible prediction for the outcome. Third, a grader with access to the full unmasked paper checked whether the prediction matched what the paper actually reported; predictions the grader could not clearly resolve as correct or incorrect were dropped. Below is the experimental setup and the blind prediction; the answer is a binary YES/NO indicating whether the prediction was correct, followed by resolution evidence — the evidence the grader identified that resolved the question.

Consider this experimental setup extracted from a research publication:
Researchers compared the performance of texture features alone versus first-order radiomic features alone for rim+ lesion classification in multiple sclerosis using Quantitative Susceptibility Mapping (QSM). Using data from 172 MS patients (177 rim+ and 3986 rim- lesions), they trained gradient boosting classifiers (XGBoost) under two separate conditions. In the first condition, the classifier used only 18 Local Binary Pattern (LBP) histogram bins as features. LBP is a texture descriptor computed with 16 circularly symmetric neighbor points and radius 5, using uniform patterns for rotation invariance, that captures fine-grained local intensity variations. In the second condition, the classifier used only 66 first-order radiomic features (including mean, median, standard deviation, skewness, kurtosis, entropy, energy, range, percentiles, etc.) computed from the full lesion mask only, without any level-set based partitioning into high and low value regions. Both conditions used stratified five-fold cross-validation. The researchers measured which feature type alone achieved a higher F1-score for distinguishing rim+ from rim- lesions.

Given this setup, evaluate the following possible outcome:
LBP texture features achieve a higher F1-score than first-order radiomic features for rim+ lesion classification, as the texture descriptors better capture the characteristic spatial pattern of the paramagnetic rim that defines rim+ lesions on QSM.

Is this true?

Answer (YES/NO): YES